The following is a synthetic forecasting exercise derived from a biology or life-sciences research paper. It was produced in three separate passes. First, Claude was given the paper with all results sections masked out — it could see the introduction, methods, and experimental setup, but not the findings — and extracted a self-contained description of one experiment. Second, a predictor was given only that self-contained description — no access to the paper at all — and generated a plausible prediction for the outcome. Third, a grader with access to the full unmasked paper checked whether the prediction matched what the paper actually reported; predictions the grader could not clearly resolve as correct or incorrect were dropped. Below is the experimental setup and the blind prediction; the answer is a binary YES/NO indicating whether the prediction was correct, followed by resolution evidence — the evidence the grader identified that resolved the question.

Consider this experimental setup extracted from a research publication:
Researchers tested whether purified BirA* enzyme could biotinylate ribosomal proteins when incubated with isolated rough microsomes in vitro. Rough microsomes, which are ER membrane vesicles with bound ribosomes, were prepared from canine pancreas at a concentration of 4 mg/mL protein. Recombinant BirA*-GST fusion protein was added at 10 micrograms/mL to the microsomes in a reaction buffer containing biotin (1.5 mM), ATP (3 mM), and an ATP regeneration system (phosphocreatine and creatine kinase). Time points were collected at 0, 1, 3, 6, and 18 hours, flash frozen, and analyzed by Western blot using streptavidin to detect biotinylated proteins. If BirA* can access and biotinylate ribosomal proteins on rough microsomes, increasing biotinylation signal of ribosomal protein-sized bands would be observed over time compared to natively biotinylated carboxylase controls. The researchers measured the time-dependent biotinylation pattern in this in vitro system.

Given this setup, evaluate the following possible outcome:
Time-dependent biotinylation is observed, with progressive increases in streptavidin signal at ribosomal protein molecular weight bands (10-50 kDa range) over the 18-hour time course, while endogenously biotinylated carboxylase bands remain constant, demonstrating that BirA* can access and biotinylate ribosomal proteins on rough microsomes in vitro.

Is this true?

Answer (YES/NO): NO